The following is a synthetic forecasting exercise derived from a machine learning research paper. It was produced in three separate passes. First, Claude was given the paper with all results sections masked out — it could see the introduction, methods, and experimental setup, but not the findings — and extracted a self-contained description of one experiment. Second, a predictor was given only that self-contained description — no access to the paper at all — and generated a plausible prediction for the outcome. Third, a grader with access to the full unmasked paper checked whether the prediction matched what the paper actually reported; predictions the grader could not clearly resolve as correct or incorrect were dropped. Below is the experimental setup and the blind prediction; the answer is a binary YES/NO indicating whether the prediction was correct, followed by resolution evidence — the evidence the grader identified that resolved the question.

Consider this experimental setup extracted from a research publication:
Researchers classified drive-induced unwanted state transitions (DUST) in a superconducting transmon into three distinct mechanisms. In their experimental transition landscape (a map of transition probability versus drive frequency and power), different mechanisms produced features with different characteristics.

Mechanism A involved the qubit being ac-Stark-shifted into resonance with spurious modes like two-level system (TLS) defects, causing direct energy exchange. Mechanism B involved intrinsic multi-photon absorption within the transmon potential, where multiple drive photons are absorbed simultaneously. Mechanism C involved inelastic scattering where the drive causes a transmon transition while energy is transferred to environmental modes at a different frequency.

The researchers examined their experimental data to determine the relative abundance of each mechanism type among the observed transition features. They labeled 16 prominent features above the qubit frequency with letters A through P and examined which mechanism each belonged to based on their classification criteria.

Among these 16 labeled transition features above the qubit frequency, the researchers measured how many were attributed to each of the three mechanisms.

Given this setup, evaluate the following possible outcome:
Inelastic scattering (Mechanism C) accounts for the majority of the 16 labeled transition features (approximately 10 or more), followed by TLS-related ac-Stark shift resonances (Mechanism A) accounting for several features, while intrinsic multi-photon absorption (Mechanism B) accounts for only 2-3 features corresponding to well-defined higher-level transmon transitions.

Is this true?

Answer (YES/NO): NO